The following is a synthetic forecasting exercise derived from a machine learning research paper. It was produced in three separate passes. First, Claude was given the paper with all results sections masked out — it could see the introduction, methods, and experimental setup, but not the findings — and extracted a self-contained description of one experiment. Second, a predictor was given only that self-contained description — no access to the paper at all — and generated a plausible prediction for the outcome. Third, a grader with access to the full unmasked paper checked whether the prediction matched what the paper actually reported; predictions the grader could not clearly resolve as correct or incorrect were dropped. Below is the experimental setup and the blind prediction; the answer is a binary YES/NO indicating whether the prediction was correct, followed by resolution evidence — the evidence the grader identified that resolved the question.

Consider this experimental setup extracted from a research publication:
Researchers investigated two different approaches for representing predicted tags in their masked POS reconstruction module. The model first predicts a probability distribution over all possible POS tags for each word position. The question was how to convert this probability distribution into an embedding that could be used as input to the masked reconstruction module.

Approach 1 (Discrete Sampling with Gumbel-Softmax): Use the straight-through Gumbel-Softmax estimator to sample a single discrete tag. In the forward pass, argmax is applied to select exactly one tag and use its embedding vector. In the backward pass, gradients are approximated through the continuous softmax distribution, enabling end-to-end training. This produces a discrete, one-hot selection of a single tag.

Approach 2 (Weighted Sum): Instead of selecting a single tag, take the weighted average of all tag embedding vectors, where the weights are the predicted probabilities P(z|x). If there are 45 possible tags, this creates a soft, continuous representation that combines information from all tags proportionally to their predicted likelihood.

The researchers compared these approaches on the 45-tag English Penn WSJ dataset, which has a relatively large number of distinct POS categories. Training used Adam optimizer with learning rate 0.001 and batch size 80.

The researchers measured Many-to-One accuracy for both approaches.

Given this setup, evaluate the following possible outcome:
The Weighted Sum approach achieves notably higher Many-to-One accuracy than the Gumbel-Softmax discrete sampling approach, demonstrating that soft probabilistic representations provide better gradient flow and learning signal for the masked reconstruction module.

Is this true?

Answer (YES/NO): NO